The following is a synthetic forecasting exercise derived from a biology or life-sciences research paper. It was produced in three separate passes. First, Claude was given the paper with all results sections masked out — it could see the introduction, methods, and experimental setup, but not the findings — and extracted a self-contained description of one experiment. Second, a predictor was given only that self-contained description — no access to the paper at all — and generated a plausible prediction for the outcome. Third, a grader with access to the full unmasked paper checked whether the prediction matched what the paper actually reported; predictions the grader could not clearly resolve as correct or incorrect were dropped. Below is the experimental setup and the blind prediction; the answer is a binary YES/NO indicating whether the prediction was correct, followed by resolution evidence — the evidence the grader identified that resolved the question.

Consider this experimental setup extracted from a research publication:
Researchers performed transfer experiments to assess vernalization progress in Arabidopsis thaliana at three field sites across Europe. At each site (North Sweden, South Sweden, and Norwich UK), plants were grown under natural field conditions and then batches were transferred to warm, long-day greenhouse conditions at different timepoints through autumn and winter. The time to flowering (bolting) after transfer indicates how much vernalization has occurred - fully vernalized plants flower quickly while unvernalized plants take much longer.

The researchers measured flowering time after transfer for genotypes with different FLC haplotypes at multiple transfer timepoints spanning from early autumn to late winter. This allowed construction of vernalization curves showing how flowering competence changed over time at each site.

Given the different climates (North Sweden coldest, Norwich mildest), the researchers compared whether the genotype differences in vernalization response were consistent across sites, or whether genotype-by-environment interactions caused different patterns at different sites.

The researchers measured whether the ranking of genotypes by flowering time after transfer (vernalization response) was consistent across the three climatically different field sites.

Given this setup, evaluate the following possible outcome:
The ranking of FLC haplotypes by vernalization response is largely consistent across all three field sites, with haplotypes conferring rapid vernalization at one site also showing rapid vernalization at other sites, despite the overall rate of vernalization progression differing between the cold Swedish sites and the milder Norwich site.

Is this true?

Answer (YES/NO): YES